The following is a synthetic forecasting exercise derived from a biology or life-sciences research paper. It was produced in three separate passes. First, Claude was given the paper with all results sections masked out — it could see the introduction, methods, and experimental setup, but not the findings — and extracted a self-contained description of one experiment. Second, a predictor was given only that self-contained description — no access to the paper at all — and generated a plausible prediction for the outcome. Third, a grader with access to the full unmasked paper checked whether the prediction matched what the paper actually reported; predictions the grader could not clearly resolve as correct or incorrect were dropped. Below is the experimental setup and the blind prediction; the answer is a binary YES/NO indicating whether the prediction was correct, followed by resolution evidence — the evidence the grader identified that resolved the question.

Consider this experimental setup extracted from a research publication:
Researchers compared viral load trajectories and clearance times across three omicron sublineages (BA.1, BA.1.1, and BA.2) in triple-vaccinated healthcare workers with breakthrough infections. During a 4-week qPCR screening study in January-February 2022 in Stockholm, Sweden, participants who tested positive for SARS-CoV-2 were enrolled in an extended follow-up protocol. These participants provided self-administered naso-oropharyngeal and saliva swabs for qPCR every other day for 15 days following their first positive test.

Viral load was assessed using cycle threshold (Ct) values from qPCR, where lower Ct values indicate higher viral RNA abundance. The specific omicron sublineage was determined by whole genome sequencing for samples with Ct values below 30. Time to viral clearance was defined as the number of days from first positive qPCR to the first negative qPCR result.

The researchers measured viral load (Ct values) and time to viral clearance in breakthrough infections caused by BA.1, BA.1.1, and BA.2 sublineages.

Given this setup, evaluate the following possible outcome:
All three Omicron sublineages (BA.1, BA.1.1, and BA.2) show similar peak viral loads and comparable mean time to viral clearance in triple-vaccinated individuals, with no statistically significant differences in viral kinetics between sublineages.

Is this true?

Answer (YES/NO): YES